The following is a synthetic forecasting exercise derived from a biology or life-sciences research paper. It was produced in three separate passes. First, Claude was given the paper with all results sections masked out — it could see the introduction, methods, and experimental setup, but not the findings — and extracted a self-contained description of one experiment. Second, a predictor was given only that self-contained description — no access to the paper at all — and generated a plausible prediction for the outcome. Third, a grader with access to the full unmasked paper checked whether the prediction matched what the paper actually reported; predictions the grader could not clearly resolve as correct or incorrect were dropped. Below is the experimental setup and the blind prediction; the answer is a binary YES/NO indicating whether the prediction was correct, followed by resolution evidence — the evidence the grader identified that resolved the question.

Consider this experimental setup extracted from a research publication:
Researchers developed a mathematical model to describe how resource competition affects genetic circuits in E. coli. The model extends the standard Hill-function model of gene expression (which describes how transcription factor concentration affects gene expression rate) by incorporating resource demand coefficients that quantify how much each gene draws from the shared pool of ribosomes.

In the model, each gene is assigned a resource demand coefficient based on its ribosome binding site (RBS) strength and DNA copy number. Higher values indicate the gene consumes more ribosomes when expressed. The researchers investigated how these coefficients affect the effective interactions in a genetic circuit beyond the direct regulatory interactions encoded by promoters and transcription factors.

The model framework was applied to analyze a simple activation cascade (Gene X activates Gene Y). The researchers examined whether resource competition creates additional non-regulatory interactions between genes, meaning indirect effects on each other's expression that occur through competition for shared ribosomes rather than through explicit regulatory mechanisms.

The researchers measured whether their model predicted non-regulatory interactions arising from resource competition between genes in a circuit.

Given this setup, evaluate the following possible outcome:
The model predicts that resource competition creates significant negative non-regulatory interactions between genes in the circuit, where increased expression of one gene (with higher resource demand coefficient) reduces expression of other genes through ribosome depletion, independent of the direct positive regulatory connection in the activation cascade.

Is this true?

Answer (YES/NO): YES